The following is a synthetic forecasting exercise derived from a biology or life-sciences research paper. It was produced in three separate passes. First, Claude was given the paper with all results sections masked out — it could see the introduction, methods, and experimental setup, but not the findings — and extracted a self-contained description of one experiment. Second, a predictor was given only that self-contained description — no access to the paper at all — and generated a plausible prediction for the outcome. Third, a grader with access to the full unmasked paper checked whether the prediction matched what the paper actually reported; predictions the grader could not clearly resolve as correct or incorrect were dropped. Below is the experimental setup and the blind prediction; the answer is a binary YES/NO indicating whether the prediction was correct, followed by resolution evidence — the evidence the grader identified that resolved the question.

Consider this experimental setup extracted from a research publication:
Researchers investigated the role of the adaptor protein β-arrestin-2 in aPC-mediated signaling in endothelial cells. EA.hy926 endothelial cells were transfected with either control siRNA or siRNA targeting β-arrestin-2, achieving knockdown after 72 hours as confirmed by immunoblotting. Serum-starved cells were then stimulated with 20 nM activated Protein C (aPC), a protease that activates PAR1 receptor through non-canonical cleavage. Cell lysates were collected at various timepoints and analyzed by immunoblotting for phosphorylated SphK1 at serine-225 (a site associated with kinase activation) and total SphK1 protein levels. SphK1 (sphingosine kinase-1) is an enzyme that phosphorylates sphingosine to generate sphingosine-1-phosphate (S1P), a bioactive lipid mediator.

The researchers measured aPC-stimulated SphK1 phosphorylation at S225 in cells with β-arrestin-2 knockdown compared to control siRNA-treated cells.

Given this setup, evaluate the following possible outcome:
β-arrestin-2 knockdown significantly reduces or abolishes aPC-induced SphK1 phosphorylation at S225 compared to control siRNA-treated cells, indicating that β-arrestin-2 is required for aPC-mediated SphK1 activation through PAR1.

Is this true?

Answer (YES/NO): YES